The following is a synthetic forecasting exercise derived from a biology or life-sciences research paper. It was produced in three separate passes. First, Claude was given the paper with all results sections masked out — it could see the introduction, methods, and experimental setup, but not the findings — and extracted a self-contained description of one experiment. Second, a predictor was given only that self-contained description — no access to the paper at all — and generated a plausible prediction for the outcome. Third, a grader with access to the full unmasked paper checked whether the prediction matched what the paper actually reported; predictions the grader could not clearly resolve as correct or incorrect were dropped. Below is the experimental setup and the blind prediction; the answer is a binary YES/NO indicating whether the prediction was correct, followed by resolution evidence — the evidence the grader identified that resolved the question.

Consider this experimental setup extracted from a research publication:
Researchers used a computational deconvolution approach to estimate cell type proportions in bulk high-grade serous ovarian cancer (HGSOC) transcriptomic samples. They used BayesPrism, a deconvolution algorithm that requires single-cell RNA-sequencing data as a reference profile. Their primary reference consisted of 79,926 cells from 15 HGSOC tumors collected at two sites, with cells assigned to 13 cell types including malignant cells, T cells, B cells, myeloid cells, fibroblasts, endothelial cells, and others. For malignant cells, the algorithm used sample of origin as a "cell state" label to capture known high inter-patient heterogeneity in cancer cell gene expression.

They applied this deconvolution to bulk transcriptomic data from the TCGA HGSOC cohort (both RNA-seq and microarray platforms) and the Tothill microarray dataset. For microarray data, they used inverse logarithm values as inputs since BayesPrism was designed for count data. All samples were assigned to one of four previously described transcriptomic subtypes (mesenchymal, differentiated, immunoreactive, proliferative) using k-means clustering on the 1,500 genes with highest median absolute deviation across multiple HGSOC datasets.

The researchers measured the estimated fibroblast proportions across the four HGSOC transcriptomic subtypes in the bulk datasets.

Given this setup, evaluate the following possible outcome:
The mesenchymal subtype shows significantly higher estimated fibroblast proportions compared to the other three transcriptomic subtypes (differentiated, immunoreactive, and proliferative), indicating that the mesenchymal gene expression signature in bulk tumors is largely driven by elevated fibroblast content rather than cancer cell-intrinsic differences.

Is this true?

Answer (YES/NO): YES